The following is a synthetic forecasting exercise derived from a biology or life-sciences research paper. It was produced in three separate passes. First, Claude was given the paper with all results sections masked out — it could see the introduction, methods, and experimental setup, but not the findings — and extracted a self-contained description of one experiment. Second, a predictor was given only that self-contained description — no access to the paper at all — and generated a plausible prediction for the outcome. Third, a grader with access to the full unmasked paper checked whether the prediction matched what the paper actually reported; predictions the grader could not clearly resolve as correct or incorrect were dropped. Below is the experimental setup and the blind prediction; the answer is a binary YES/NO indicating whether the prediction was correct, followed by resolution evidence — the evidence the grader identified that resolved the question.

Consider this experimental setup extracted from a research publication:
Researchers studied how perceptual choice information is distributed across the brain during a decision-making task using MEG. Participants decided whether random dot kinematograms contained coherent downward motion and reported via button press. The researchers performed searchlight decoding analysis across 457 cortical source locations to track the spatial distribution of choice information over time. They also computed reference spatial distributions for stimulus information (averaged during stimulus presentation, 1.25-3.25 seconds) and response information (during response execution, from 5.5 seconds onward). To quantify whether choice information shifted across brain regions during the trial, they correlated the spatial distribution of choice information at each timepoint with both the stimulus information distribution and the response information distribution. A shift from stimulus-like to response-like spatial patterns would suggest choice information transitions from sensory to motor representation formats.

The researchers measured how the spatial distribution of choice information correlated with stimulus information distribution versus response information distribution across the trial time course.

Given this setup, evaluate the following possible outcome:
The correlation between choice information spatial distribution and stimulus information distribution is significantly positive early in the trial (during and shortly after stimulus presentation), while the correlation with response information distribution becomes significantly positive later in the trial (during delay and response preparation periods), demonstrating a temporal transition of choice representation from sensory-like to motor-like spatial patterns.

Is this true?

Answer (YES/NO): YES